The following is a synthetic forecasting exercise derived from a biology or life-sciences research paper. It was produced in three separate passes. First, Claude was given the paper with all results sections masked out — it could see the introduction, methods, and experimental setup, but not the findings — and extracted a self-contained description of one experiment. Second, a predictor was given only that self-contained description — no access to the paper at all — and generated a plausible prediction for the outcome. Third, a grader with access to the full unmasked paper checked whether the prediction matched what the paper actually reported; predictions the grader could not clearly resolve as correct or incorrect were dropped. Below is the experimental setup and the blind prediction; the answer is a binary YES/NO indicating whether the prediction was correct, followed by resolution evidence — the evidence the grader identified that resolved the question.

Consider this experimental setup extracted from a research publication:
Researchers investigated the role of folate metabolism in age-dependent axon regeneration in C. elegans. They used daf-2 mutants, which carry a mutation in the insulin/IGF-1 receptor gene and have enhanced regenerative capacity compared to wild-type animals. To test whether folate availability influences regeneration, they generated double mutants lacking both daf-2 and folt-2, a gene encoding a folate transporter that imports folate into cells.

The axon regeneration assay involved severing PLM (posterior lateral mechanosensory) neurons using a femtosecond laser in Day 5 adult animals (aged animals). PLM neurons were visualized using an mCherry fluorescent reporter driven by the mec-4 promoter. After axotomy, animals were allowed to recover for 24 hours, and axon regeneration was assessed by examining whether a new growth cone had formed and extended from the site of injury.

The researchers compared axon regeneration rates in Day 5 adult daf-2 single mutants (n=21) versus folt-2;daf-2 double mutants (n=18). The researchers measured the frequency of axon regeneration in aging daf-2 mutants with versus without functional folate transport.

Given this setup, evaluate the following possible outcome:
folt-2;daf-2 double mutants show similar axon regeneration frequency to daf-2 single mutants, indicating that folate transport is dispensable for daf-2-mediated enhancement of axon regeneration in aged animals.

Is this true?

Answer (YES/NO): NO